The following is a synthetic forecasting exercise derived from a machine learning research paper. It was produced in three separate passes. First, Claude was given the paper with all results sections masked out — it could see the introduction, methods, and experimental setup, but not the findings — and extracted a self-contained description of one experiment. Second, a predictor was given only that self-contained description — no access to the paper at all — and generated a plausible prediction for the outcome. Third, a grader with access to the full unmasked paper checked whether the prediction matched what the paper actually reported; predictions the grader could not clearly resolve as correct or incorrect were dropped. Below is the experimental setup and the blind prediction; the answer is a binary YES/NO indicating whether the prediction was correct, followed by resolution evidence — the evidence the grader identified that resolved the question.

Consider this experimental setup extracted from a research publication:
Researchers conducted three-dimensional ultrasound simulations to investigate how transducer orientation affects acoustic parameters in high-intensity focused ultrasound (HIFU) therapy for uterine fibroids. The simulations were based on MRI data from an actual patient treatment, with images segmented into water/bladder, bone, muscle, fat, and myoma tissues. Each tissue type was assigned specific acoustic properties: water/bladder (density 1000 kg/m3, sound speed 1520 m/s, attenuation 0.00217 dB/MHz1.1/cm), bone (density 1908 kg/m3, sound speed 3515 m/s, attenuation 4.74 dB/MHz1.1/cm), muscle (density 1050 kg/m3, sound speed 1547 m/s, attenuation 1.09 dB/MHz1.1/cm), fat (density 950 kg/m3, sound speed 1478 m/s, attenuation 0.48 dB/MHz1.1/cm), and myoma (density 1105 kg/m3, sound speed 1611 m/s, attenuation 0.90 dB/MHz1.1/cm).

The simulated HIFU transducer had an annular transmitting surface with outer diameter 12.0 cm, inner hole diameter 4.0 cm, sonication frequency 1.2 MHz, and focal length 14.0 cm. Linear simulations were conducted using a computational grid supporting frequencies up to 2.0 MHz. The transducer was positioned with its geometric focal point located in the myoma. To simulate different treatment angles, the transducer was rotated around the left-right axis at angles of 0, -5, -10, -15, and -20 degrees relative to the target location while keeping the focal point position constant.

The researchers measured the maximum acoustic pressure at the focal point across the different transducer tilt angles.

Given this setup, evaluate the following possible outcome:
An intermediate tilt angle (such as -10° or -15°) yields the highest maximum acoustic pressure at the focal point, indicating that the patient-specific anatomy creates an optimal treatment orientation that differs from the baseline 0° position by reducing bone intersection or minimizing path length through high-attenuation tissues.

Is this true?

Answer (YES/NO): NO